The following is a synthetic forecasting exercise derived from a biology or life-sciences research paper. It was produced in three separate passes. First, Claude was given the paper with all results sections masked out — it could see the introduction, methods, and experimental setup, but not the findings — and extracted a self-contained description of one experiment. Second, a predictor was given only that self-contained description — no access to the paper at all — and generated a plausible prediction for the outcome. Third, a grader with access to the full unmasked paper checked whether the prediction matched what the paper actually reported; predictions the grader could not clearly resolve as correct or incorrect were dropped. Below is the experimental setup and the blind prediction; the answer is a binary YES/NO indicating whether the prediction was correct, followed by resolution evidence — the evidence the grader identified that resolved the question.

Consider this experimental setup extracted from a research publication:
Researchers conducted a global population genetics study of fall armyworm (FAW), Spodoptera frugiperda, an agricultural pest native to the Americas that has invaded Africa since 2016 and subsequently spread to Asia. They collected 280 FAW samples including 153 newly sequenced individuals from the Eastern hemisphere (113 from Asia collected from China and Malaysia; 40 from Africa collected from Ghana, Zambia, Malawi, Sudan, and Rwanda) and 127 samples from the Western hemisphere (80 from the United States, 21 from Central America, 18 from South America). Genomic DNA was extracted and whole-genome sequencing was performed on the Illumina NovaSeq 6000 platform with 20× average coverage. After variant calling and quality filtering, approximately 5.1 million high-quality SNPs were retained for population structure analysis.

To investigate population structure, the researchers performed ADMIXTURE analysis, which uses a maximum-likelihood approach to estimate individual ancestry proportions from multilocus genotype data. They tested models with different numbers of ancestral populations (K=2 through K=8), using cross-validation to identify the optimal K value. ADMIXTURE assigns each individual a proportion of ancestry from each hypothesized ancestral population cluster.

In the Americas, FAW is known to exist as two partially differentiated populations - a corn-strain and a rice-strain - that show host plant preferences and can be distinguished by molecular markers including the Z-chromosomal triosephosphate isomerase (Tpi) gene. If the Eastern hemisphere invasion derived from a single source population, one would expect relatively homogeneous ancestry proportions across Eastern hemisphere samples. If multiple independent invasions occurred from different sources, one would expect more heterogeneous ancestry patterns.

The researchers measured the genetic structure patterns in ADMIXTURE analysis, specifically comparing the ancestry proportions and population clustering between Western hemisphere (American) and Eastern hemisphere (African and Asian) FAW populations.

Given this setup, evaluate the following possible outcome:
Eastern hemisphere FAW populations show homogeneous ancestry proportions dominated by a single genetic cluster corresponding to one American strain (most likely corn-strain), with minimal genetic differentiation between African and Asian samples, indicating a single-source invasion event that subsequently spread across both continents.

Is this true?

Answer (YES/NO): NO